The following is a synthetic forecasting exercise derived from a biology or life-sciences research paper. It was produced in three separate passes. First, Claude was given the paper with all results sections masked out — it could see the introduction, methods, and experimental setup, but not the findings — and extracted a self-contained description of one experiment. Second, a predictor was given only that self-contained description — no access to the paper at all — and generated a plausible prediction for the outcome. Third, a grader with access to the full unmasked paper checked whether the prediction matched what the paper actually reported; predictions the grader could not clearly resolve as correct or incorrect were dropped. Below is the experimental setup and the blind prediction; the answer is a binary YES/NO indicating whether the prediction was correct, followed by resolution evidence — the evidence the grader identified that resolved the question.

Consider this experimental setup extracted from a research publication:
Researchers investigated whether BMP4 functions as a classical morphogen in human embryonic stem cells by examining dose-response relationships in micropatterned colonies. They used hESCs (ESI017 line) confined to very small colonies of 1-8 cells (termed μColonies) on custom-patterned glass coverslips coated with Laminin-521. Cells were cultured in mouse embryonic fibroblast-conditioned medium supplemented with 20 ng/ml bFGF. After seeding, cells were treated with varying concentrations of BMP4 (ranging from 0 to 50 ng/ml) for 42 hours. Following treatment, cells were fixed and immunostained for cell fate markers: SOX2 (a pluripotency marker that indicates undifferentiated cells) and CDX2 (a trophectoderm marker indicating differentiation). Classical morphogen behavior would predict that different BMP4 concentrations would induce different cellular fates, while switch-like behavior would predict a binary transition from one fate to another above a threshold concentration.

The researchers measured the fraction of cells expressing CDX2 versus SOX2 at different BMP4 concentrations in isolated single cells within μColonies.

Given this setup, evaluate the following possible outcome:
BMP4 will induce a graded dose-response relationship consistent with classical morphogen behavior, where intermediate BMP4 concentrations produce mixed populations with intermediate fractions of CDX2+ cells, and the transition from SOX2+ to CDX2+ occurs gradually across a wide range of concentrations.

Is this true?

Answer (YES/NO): NO